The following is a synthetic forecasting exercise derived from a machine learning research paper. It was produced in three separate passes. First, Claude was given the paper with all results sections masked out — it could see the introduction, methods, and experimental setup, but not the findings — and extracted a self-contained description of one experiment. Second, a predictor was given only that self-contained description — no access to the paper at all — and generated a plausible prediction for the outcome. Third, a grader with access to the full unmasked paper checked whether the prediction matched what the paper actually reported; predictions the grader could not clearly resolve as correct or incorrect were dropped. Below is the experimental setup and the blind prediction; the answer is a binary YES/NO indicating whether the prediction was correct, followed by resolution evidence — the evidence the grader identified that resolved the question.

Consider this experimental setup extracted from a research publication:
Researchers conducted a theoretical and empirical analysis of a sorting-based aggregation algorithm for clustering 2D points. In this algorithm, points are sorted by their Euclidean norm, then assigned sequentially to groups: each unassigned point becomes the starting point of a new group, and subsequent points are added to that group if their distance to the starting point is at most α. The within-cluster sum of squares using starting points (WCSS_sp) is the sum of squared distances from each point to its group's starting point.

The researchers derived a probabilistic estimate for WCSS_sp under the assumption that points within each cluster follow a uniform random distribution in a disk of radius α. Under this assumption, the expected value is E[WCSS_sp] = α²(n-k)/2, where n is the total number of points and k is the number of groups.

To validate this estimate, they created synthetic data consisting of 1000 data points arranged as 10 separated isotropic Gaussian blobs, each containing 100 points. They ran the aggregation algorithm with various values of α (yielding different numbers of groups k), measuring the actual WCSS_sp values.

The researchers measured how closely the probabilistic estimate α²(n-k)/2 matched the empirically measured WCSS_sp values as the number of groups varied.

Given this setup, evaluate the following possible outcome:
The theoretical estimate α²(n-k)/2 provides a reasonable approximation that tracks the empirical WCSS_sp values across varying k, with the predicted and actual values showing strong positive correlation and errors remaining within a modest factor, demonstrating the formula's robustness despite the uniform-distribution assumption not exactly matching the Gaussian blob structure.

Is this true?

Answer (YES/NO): YES